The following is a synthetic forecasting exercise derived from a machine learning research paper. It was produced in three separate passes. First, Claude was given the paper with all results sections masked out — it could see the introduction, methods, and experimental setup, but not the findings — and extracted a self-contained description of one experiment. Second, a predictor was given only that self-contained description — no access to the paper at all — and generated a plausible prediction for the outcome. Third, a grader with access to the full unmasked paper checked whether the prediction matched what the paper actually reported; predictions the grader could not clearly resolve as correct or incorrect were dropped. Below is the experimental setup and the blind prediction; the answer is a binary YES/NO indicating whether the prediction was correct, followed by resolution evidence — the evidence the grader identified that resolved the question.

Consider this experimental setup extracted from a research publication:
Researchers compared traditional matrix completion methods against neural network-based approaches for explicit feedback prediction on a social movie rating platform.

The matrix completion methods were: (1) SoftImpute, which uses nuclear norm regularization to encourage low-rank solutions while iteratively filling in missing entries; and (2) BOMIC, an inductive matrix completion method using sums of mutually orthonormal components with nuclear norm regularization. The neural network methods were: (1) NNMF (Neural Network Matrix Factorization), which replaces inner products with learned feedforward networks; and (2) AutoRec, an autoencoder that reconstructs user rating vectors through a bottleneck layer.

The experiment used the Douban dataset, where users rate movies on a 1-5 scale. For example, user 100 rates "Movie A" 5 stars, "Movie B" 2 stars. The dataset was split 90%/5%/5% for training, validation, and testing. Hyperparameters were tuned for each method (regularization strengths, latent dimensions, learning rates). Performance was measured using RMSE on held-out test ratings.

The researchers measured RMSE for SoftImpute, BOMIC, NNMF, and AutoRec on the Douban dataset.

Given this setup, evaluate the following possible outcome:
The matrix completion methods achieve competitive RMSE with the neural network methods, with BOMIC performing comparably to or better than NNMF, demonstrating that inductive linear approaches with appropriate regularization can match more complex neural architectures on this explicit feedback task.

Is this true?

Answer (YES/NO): NO